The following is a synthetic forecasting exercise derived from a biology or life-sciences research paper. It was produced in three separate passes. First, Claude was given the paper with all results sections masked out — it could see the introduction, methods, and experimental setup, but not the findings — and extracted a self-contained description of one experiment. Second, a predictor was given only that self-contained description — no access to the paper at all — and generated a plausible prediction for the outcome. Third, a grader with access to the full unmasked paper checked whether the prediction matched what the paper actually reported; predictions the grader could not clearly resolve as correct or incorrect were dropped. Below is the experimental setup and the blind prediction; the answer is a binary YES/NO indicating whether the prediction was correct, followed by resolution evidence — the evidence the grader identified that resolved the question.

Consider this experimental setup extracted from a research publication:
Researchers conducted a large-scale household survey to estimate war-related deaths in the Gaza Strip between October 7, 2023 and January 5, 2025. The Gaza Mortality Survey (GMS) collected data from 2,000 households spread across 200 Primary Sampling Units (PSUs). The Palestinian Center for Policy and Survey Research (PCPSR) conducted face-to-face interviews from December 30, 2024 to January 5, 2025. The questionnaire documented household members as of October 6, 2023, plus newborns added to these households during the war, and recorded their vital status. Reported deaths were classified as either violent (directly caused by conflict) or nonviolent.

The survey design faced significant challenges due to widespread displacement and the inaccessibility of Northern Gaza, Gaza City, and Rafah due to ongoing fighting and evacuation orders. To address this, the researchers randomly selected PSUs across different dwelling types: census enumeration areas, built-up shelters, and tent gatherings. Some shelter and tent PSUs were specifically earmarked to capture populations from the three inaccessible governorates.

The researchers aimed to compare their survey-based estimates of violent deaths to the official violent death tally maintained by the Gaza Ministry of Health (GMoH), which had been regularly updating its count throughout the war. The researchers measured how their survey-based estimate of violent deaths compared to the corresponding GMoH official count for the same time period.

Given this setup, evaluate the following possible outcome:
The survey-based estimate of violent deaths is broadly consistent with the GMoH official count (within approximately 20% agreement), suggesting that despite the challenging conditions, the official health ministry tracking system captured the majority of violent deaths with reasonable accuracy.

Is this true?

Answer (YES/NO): NO